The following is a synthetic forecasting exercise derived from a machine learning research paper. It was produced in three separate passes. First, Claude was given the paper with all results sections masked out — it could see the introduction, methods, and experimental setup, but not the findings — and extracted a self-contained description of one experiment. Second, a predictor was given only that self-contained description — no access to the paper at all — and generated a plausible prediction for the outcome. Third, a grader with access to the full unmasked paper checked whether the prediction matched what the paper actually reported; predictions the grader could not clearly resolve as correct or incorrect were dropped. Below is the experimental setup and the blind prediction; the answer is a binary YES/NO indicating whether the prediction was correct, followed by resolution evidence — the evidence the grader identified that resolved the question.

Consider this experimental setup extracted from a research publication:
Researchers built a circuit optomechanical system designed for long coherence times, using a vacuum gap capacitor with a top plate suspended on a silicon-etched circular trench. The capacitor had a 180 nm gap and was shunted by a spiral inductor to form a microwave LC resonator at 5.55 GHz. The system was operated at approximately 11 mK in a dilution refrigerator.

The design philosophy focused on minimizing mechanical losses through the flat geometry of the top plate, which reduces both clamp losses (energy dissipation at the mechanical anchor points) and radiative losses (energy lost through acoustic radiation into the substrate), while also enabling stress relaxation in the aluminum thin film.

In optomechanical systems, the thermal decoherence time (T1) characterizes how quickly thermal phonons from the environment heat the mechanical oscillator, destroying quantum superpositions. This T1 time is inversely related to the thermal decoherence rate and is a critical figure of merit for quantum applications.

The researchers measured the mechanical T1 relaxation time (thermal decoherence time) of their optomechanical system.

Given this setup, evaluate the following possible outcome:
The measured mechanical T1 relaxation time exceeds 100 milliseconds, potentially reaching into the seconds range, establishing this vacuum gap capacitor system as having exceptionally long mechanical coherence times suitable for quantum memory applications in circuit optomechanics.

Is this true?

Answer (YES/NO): NO